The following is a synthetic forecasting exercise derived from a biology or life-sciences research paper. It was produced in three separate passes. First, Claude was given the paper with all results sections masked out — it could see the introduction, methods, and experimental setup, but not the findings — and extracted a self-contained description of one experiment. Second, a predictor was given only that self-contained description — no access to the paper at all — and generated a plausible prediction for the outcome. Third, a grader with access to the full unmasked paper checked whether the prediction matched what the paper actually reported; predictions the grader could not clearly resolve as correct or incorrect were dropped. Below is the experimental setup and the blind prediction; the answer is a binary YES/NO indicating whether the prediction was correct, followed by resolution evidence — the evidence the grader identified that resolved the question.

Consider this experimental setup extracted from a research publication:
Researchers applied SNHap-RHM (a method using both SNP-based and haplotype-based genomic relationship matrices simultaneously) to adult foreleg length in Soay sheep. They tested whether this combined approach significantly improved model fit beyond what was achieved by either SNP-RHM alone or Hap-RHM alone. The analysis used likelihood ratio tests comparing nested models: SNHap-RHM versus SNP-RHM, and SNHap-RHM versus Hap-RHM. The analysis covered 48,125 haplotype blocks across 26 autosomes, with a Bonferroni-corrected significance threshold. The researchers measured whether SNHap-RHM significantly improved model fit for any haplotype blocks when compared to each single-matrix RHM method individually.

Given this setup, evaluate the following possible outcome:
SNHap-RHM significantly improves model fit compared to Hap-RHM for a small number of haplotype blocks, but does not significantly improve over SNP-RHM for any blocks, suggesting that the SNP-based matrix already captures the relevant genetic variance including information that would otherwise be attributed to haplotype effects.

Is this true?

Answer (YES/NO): NO